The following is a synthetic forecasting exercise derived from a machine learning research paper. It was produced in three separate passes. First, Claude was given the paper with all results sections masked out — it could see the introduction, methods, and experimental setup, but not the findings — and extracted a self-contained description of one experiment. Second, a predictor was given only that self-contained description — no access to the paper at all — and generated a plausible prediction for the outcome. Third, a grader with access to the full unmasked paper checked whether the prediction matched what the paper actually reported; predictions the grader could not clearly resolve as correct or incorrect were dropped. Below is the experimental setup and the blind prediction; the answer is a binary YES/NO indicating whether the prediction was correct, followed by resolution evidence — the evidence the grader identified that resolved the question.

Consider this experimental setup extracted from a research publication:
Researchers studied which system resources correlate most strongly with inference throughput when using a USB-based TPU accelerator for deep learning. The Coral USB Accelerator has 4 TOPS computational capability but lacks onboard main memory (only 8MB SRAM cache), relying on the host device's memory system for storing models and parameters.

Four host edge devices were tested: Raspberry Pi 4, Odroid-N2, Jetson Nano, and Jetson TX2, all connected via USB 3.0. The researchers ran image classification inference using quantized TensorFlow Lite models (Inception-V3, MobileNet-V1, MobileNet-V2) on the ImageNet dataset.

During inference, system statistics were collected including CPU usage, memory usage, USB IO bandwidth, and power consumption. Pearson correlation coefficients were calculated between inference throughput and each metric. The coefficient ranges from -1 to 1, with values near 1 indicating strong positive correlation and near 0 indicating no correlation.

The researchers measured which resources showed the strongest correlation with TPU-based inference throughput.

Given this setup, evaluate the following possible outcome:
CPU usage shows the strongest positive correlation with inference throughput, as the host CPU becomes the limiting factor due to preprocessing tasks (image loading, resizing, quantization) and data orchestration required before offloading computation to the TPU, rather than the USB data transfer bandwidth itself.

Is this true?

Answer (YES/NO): NO